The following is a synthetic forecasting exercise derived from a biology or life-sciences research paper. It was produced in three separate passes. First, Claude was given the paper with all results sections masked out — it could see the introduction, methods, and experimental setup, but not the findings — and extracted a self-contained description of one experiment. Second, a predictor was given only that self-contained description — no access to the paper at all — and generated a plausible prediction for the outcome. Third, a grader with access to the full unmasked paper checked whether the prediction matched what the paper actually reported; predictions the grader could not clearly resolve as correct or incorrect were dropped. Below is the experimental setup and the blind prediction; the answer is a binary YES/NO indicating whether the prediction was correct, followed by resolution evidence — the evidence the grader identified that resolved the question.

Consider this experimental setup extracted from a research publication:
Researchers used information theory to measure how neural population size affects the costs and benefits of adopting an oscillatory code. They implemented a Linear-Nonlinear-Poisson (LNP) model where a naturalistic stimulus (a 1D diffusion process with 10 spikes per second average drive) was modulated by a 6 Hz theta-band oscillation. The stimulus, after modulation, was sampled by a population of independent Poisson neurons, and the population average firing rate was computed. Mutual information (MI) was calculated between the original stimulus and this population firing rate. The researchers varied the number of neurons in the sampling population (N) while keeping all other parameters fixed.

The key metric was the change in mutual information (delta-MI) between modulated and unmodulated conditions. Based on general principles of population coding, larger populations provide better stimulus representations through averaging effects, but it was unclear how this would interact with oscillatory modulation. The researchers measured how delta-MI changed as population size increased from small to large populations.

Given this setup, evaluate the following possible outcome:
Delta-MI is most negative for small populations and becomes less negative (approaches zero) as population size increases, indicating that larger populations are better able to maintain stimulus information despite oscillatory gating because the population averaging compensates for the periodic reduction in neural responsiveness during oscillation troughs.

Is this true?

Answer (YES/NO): NO